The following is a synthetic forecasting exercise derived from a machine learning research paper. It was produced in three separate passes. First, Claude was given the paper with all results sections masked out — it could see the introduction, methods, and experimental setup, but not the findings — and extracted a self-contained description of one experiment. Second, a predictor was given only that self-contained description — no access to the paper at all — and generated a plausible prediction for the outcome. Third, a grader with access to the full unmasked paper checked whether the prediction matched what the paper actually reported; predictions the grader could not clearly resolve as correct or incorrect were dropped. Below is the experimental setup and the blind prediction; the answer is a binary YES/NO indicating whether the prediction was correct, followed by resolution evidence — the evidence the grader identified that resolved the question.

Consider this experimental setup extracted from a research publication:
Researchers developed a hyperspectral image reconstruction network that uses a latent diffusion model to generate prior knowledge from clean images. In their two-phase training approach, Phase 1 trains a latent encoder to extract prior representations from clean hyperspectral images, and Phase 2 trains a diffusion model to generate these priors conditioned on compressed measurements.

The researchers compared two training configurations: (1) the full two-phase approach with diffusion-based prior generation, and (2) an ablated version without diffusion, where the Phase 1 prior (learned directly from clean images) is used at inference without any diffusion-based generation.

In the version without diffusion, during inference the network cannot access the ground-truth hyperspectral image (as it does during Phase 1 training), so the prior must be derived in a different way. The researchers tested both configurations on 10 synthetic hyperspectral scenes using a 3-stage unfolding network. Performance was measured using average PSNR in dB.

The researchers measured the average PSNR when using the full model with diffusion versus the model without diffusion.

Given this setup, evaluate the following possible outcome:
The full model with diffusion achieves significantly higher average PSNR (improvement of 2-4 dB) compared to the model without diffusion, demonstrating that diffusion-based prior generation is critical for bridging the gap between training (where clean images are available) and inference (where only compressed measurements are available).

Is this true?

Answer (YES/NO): NO